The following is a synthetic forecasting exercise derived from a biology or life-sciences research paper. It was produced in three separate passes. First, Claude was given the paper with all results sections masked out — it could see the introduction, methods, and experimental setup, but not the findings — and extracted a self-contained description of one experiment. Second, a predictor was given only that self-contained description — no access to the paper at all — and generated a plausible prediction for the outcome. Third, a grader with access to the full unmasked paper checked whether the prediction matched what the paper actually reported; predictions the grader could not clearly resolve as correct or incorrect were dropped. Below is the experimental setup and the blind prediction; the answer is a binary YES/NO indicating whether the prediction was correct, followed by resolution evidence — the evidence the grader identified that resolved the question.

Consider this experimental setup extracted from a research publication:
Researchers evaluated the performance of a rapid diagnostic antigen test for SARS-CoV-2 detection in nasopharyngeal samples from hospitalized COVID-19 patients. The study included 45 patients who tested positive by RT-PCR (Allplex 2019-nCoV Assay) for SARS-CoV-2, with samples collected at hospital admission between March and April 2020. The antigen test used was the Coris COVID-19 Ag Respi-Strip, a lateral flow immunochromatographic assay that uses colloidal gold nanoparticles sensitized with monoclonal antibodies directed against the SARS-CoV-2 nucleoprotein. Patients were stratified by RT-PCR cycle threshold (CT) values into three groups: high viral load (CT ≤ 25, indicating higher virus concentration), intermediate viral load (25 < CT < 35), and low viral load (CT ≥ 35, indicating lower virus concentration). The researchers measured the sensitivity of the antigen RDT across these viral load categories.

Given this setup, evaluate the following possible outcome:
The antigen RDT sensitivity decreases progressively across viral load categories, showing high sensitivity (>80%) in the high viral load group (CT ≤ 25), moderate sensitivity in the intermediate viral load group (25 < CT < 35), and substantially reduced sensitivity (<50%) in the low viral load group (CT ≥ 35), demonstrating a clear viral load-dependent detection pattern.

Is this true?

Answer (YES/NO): NO